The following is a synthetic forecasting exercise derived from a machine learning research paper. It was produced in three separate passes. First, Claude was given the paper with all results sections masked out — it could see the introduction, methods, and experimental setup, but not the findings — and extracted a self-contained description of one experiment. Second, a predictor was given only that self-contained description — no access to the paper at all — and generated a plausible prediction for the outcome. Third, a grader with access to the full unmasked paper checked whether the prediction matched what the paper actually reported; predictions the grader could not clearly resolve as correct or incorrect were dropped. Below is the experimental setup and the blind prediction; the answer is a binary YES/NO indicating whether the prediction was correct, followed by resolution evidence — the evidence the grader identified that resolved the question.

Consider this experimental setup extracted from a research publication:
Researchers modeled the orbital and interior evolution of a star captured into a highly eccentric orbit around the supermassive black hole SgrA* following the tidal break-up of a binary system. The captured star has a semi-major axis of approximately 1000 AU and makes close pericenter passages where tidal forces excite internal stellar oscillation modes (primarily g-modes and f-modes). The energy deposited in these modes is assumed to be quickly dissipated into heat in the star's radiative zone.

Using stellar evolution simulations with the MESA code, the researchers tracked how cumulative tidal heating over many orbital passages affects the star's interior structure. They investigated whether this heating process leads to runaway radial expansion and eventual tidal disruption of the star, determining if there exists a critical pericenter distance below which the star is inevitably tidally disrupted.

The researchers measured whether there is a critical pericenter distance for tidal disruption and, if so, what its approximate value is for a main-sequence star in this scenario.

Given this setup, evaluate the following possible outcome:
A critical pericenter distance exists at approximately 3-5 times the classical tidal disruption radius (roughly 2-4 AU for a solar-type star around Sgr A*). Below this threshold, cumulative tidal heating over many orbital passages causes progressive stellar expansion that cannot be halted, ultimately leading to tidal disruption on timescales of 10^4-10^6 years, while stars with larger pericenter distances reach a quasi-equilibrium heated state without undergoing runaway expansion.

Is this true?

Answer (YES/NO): NO